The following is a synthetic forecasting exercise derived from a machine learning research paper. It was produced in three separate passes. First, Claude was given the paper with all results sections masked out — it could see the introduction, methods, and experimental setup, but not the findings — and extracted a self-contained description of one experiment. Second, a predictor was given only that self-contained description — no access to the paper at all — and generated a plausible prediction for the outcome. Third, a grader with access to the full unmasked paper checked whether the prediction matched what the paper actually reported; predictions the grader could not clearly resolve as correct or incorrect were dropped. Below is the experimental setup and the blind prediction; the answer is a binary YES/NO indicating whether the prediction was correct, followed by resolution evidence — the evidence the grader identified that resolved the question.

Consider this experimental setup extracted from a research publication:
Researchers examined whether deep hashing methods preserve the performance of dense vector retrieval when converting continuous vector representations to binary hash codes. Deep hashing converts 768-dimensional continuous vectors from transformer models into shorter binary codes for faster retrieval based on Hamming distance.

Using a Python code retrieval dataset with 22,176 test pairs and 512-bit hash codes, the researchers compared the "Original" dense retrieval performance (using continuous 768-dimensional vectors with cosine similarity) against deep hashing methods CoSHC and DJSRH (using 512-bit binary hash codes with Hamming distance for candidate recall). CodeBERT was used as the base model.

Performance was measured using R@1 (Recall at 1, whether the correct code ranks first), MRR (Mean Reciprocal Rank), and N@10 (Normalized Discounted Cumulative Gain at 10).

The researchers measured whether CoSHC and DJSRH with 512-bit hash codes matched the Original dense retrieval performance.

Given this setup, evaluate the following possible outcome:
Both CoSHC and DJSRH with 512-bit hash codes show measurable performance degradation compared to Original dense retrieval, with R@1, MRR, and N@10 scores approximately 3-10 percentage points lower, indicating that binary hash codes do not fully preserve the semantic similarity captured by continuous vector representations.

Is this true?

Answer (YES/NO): NO